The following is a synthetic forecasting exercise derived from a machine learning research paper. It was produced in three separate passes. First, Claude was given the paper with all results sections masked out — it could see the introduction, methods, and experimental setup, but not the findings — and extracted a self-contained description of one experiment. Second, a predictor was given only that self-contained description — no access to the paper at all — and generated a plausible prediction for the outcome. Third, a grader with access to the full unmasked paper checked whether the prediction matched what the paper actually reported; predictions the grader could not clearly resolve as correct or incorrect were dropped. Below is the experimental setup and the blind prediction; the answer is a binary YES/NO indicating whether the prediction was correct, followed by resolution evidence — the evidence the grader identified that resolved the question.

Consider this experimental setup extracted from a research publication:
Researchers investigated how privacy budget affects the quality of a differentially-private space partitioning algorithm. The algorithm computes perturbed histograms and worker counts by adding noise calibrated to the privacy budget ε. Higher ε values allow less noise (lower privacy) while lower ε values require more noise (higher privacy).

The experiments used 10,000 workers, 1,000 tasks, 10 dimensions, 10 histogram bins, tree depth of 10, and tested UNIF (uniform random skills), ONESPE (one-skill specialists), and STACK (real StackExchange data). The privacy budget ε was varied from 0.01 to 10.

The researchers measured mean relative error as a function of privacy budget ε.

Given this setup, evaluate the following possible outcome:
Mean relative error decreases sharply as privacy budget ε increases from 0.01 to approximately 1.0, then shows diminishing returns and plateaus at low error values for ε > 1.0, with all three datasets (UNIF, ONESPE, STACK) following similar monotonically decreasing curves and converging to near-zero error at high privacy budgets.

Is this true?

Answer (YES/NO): NO